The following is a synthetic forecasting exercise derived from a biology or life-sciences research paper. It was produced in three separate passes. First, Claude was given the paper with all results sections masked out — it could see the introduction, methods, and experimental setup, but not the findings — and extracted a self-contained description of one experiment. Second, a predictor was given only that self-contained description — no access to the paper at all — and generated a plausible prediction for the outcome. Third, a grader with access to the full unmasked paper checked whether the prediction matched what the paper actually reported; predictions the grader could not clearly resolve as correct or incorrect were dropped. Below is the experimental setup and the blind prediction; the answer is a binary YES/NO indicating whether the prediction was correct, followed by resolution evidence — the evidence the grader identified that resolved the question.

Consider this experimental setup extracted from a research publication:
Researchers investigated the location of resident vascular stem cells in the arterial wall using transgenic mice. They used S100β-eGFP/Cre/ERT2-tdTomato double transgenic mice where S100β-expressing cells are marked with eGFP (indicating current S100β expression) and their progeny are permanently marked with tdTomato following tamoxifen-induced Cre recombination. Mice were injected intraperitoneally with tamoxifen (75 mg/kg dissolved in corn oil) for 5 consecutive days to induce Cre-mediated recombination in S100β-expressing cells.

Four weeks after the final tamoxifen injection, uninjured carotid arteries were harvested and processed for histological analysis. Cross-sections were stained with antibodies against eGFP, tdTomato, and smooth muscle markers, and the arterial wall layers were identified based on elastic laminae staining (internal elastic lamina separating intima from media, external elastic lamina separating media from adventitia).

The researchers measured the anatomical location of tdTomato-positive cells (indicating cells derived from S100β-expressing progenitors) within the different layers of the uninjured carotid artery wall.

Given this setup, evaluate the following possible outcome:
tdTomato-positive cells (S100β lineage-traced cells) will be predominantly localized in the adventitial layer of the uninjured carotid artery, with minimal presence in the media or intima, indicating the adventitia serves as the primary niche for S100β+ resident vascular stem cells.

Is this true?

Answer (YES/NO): YES